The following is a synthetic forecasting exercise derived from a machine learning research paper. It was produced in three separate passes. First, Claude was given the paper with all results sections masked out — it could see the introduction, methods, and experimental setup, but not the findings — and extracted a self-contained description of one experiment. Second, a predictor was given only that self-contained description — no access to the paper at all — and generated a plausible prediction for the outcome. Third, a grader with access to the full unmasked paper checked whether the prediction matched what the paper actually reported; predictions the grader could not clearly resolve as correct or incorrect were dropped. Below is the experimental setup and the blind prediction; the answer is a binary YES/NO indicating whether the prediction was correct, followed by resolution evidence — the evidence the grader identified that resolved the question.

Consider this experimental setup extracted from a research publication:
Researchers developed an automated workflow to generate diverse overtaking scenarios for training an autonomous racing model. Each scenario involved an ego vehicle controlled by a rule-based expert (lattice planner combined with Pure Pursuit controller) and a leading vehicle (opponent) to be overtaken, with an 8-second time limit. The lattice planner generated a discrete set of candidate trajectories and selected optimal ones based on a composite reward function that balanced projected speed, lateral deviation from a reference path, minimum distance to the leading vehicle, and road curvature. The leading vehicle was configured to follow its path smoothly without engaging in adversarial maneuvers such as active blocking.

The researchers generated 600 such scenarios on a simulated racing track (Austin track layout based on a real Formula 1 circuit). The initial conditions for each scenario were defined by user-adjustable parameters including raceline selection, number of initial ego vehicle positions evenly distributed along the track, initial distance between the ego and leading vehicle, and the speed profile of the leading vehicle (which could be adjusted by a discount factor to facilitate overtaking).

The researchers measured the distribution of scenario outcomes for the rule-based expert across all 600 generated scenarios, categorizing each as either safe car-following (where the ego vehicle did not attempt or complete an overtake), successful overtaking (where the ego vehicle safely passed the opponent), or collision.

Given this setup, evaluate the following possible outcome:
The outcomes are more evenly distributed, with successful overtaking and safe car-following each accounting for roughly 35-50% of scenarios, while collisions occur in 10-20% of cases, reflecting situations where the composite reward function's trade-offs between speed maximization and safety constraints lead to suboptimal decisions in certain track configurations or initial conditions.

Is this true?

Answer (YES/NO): NO